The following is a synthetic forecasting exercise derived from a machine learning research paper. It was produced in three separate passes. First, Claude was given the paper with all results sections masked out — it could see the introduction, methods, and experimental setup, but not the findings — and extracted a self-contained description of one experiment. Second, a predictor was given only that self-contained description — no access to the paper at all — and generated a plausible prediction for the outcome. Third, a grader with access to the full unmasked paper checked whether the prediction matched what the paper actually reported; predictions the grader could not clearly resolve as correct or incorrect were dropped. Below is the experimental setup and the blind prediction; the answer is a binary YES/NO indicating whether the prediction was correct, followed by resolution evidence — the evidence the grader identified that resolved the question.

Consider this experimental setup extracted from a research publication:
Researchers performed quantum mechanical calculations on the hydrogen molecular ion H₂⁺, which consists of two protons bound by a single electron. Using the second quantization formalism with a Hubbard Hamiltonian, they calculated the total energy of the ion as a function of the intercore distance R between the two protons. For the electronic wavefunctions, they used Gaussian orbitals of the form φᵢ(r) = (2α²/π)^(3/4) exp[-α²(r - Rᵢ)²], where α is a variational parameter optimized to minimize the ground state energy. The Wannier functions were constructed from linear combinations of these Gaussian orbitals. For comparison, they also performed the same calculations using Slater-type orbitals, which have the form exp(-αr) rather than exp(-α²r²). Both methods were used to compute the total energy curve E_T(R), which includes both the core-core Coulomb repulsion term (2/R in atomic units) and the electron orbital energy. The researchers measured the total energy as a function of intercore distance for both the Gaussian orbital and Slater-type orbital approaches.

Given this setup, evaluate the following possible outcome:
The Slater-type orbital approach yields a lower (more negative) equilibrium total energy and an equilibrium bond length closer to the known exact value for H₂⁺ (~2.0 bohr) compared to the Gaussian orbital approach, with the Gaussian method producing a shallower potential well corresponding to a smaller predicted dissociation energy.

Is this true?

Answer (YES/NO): NO